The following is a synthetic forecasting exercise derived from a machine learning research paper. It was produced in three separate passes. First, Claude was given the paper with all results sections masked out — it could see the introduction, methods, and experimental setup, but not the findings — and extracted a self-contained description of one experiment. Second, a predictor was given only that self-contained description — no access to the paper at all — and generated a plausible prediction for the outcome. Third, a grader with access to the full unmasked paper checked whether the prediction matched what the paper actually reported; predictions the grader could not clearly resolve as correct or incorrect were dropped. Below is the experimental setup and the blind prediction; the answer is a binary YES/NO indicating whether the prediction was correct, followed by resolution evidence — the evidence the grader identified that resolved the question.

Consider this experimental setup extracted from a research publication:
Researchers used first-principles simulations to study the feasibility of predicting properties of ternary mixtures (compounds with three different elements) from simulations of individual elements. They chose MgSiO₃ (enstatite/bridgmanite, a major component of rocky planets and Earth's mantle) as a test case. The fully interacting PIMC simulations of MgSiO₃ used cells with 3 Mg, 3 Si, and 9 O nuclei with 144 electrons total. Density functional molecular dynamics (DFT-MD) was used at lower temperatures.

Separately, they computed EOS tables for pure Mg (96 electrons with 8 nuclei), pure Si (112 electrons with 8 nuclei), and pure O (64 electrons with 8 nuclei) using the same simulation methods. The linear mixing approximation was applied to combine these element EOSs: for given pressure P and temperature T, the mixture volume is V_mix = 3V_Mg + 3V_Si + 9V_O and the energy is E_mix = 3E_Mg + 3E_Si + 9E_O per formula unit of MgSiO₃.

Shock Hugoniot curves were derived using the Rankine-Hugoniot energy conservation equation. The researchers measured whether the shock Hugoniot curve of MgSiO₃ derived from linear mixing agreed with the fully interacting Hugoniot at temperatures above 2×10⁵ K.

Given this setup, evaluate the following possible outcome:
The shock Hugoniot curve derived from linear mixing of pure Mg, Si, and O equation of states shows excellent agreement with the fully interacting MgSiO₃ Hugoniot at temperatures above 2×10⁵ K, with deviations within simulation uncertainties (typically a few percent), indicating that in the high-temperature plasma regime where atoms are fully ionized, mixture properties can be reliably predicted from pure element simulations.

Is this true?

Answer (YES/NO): YES